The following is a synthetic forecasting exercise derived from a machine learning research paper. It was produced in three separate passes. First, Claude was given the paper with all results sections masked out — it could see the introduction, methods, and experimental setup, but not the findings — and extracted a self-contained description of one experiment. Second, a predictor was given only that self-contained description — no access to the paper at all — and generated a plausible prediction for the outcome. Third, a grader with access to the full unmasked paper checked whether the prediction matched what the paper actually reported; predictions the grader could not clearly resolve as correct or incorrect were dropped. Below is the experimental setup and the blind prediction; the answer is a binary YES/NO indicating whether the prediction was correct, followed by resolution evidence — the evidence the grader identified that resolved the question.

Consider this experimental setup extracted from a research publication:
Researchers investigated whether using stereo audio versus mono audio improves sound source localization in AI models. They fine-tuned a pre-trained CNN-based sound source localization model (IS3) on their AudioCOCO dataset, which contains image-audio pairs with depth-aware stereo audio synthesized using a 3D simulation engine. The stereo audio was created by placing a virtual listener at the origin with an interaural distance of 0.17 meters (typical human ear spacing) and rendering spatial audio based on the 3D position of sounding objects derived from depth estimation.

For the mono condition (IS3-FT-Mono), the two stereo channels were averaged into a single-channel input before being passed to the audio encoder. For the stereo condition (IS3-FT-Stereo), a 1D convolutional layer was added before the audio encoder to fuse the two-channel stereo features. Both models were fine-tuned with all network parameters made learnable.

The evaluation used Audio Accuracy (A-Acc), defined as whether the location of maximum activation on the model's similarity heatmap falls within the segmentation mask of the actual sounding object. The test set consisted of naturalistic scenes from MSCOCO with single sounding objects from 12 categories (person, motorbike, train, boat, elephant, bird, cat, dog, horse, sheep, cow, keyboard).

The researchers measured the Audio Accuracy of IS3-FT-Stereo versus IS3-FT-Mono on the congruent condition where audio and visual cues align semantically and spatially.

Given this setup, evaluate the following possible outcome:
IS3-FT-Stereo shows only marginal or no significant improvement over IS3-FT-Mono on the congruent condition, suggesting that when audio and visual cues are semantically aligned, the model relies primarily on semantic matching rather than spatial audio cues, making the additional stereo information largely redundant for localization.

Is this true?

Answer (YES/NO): NO